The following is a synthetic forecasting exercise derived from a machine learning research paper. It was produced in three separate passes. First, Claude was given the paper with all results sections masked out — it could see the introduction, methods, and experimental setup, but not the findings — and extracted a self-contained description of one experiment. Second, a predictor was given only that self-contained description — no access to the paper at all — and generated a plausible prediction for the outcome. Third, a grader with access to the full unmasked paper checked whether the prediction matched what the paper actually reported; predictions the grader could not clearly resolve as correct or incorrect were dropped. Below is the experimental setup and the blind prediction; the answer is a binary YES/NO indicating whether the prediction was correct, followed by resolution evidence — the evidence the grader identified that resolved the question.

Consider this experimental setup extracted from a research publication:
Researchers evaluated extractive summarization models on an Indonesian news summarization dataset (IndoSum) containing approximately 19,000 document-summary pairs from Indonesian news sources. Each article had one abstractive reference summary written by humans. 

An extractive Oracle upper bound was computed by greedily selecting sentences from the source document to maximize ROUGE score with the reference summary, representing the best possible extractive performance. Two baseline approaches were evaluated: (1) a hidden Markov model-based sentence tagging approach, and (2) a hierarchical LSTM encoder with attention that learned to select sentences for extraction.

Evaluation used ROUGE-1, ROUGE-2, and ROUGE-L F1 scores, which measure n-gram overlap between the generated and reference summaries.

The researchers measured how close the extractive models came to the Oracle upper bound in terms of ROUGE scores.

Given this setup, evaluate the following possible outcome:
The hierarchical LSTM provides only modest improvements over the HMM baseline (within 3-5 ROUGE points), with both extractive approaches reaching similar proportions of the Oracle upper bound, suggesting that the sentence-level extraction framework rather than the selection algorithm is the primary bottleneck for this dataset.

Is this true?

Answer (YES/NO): NO